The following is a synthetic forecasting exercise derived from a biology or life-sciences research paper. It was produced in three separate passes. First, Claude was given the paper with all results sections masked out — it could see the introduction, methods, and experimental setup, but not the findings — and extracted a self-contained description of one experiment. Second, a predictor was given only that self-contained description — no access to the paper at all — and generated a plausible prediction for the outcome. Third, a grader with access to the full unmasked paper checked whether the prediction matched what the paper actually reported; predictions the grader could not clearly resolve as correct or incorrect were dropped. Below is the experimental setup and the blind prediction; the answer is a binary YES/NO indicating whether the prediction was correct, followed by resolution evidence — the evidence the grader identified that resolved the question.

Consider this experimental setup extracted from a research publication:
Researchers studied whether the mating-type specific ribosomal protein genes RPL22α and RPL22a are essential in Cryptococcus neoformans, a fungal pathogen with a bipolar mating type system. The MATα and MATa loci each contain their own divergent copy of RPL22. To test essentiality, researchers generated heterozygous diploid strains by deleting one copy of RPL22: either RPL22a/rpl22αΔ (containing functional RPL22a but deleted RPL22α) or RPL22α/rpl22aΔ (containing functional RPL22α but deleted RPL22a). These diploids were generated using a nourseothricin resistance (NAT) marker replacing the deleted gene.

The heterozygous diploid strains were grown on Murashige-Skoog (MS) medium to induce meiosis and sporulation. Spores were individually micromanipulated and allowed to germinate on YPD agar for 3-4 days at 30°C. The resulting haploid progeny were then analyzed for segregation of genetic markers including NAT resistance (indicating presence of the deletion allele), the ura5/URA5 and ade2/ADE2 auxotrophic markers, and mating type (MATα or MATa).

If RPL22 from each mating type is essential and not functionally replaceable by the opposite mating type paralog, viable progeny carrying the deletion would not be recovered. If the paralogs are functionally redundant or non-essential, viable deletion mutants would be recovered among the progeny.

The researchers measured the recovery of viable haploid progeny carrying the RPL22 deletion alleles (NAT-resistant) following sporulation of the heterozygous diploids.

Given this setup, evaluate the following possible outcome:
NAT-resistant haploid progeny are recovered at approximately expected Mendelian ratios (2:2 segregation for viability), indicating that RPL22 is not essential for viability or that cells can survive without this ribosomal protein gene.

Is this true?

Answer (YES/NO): NO